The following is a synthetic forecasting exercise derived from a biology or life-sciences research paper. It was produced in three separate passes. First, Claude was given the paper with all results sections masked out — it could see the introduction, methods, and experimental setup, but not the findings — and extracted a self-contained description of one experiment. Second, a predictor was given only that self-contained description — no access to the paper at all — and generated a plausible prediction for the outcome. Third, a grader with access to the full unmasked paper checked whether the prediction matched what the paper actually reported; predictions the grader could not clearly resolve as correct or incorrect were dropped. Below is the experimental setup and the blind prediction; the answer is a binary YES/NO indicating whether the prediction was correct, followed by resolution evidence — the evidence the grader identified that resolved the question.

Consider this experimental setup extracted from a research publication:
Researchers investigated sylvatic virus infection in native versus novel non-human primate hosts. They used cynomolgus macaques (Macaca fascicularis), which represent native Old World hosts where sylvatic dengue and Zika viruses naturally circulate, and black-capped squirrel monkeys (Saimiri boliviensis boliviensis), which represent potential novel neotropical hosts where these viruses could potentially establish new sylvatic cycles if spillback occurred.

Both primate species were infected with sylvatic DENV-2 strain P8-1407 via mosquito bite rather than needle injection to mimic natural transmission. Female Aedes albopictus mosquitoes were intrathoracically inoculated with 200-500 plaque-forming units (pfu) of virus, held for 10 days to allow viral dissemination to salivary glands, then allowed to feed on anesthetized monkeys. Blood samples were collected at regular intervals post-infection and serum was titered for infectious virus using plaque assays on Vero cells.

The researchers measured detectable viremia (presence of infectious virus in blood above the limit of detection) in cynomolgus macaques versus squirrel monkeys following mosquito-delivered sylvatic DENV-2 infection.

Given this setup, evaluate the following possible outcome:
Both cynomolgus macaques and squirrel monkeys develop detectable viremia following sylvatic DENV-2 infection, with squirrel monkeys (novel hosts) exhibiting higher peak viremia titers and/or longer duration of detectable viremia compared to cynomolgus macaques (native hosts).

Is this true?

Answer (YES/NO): NO